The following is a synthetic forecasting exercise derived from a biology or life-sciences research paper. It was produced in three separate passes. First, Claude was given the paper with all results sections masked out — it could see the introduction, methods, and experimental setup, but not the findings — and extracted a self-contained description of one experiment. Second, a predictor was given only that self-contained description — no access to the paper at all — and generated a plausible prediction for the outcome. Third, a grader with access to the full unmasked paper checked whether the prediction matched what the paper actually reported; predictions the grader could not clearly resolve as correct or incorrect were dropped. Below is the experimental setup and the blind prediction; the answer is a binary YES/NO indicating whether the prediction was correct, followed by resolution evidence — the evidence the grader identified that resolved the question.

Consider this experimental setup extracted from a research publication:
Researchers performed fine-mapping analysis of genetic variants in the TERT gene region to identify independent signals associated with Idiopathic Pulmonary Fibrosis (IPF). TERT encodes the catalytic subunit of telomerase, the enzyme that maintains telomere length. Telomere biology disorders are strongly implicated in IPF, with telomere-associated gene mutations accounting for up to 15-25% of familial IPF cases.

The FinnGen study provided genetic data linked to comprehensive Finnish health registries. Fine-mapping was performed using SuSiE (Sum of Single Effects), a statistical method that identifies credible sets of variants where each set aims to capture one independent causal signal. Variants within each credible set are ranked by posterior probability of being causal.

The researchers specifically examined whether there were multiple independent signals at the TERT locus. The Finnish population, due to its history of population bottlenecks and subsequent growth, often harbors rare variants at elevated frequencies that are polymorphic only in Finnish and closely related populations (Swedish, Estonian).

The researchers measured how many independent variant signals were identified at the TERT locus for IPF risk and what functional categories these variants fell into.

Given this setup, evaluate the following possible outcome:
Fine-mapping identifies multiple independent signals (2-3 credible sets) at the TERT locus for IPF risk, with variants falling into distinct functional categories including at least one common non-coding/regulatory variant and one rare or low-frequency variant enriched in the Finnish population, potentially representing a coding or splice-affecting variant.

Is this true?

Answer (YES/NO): NO